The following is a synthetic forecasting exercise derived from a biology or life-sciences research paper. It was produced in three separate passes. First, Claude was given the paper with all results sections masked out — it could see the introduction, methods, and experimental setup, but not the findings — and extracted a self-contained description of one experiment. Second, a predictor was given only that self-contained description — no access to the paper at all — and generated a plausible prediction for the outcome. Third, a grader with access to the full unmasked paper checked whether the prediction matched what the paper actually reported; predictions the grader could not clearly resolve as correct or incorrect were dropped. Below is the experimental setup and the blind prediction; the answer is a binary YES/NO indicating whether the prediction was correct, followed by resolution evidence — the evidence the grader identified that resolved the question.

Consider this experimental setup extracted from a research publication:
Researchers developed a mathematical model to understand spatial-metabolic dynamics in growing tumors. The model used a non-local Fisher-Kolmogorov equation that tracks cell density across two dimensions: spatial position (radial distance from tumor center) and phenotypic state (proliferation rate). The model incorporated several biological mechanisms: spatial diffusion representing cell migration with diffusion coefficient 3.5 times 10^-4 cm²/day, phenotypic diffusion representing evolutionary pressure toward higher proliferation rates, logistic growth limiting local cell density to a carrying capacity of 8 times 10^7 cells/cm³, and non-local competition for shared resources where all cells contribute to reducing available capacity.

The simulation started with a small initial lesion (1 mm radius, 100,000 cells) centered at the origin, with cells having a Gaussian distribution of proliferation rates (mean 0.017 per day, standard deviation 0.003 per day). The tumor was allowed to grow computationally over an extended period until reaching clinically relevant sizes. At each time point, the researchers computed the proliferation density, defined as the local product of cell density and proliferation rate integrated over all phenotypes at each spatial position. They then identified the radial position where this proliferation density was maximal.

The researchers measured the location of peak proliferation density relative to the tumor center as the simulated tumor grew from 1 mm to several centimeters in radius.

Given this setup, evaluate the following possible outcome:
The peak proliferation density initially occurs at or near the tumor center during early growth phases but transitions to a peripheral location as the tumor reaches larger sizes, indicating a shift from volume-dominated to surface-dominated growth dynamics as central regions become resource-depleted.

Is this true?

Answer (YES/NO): YES